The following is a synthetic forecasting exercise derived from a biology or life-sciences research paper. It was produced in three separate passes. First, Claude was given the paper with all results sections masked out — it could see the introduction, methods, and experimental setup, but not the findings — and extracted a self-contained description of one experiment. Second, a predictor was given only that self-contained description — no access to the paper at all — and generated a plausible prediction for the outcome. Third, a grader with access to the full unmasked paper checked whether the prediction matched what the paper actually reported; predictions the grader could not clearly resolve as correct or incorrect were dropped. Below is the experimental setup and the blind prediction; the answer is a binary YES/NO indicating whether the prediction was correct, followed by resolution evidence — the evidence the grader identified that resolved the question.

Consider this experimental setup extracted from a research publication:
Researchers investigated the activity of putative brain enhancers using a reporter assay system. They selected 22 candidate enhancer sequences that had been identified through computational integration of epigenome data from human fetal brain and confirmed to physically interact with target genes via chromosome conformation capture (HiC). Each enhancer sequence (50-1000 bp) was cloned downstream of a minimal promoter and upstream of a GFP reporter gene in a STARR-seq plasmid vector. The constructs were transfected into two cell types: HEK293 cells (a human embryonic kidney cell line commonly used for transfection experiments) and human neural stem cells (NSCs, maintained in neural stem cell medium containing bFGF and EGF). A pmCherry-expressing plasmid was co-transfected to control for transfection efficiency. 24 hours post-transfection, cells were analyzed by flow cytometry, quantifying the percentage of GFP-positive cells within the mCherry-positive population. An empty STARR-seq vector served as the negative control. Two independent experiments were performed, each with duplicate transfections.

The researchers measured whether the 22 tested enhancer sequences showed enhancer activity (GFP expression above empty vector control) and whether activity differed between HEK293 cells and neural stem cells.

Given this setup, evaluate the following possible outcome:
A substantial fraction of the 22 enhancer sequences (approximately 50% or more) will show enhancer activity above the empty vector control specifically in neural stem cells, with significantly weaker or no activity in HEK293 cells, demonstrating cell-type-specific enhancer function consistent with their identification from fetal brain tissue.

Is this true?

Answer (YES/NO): YES